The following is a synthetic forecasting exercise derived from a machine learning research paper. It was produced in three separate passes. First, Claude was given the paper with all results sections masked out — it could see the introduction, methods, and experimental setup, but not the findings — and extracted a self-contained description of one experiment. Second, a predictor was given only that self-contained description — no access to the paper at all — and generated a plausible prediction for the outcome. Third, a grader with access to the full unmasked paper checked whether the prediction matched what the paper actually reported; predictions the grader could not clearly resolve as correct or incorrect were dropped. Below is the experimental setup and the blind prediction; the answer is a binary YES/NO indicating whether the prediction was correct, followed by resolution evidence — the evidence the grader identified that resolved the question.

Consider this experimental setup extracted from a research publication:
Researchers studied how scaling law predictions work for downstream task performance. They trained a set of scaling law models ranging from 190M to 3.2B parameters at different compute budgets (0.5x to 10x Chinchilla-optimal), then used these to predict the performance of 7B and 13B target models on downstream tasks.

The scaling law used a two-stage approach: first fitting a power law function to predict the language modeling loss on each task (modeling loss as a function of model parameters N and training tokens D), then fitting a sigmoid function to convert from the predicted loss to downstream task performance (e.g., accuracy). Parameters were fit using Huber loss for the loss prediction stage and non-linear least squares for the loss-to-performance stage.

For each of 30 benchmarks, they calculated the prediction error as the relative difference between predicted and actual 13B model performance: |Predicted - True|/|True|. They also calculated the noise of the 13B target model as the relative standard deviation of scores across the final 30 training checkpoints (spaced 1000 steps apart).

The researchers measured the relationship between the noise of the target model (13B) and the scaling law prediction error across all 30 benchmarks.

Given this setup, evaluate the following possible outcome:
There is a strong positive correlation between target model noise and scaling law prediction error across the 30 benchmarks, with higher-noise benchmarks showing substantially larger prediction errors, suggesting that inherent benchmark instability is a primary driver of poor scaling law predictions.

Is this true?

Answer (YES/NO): NO